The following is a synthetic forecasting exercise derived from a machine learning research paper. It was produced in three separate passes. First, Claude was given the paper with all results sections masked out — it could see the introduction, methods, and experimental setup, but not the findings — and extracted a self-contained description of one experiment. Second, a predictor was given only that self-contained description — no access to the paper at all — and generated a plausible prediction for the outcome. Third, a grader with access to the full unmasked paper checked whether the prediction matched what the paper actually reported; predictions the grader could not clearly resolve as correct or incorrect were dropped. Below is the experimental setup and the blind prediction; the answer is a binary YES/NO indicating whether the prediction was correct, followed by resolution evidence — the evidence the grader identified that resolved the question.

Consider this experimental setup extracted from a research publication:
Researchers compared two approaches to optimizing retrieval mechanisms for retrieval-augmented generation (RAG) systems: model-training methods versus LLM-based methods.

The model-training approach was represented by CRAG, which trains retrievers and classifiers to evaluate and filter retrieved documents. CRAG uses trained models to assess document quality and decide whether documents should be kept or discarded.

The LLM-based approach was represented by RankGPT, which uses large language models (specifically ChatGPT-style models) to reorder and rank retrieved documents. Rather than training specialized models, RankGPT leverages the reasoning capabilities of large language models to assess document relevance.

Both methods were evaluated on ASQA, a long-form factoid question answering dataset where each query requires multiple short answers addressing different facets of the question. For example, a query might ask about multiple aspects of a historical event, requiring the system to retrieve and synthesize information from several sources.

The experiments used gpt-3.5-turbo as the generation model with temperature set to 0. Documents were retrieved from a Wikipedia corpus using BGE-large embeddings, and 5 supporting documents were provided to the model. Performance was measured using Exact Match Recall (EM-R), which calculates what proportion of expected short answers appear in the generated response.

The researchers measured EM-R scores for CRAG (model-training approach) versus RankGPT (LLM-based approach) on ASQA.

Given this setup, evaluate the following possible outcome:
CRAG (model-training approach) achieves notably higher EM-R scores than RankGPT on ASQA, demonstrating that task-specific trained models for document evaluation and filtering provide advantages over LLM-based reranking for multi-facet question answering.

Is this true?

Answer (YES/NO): NO